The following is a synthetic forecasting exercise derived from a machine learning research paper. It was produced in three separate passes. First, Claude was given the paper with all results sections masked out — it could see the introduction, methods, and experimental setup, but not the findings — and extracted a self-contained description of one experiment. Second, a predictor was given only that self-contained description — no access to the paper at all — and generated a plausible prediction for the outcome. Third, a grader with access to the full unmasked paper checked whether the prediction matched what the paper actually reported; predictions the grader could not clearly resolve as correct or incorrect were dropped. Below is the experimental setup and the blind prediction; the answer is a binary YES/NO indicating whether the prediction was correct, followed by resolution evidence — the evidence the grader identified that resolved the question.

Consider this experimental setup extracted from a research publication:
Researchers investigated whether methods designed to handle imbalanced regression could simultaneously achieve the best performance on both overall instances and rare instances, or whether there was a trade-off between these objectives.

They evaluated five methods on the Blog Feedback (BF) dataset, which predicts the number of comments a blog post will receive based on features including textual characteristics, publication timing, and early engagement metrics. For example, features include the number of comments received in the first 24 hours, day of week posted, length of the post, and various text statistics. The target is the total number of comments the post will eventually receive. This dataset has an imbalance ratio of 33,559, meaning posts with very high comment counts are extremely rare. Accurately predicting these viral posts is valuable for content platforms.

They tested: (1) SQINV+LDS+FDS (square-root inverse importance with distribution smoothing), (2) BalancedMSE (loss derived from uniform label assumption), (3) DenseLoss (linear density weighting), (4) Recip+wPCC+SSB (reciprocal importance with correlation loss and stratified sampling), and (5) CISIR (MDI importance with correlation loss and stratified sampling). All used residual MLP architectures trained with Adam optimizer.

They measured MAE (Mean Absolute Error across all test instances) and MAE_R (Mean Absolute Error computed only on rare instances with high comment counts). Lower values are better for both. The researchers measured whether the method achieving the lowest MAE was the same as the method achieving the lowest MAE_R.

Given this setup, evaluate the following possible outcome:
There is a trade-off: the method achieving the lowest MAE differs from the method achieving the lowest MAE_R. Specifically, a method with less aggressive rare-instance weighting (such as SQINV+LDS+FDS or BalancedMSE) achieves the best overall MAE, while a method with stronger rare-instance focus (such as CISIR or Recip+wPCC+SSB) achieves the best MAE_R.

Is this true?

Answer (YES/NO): NO